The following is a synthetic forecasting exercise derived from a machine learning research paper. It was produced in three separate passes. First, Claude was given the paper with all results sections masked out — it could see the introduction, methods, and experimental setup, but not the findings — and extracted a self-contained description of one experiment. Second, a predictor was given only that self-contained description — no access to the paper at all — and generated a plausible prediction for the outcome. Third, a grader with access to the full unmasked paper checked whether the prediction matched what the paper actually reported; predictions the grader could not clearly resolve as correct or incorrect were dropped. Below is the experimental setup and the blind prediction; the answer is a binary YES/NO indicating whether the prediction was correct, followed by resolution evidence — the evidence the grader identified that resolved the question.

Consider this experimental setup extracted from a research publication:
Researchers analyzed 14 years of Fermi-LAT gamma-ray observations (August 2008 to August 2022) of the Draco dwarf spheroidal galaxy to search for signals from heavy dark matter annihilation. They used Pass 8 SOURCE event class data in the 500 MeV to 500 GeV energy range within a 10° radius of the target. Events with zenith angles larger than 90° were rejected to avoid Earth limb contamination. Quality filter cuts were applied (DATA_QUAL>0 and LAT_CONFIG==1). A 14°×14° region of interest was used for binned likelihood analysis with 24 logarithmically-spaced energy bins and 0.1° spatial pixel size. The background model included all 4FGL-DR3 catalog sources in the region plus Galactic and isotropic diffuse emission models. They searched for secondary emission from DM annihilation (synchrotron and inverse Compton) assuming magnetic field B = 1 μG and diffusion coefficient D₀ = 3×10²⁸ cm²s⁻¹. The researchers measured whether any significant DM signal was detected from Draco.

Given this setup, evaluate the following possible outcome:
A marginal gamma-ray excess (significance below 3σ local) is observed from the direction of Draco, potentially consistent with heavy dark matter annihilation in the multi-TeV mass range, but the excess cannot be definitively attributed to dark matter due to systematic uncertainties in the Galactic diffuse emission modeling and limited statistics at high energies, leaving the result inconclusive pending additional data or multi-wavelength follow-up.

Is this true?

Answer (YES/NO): NO